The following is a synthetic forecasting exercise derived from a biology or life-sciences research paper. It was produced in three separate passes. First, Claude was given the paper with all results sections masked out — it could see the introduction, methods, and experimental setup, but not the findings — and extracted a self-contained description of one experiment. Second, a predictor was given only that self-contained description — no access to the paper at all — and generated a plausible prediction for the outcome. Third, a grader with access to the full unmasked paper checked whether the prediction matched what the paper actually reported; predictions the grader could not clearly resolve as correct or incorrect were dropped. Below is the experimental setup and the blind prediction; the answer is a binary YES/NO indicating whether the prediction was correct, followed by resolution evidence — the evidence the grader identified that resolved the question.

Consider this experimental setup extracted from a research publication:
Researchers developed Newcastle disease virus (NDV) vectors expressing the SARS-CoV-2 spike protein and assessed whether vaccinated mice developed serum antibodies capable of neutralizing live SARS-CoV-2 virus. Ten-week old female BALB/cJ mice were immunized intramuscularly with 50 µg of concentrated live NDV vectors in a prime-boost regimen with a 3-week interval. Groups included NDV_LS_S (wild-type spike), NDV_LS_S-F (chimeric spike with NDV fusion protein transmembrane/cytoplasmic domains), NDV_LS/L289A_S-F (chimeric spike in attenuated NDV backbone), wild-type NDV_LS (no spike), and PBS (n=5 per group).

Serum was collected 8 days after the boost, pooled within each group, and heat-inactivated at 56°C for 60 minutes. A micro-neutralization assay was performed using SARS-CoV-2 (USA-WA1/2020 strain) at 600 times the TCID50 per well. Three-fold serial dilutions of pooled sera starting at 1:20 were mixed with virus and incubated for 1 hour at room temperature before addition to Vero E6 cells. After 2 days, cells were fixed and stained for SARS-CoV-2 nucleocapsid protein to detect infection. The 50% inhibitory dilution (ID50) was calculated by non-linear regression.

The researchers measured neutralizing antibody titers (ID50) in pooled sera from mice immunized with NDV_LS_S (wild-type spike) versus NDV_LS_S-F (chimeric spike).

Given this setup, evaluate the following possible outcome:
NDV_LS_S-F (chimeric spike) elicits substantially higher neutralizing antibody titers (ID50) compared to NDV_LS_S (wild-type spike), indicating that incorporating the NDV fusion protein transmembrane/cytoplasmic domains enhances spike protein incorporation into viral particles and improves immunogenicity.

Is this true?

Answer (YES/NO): NO